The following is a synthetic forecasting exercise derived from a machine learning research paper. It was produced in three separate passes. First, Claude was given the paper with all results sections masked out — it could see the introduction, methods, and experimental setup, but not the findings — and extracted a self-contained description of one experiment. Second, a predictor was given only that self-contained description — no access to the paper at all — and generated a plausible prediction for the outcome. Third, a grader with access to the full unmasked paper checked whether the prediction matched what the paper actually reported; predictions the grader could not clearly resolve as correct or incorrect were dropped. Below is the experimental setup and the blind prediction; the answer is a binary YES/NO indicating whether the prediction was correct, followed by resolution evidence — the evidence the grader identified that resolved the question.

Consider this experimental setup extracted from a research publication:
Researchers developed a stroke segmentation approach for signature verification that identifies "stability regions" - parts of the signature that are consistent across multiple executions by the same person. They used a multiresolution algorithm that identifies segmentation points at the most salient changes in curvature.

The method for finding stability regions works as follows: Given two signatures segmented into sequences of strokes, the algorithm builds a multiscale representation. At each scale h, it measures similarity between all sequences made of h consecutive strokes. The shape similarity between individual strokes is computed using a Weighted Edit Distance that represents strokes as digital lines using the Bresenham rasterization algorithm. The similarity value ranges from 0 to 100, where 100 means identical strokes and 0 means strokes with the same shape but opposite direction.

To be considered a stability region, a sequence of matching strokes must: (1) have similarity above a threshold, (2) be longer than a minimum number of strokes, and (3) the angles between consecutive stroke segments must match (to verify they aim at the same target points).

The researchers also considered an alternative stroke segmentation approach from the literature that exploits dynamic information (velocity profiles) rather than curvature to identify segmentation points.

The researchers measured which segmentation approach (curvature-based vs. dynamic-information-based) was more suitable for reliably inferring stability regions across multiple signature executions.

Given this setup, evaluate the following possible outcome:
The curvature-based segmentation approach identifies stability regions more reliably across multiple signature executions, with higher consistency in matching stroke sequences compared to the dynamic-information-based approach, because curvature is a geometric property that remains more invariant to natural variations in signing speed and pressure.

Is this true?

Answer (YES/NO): YES